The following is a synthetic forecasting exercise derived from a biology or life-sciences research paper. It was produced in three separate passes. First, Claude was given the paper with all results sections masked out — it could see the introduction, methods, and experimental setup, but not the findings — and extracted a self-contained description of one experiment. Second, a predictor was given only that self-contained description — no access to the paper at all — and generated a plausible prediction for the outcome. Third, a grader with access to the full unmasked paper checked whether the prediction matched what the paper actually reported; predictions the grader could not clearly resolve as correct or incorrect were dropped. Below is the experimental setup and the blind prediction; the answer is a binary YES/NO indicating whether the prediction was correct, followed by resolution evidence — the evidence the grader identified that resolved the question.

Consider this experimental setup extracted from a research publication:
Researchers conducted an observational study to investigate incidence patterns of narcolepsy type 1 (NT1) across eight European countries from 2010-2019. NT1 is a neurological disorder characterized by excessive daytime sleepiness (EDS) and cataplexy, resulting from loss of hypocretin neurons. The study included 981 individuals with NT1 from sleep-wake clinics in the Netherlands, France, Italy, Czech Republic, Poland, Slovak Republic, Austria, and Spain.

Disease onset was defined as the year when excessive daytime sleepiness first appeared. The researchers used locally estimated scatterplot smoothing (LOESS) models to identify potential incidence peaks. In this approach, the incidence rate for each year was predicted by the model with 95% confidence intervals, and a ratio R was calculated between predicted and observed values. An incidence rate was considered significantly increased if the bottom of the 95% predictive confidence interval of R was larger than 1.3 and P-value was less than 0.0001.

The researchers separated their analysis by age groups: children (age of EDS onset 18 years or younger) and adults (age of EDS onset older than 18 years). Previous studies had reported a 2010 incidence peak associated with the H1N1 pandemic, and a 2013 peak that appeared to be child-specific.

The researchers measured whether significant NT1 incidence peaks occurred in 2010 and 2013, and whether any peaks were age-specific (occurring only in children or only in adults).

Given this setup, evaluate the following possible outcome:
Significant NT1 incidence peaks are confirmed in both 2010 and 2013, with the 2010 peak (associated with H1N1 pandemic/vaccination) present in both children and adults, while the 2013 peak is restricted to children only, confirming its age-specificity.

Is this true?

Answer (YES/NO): NO